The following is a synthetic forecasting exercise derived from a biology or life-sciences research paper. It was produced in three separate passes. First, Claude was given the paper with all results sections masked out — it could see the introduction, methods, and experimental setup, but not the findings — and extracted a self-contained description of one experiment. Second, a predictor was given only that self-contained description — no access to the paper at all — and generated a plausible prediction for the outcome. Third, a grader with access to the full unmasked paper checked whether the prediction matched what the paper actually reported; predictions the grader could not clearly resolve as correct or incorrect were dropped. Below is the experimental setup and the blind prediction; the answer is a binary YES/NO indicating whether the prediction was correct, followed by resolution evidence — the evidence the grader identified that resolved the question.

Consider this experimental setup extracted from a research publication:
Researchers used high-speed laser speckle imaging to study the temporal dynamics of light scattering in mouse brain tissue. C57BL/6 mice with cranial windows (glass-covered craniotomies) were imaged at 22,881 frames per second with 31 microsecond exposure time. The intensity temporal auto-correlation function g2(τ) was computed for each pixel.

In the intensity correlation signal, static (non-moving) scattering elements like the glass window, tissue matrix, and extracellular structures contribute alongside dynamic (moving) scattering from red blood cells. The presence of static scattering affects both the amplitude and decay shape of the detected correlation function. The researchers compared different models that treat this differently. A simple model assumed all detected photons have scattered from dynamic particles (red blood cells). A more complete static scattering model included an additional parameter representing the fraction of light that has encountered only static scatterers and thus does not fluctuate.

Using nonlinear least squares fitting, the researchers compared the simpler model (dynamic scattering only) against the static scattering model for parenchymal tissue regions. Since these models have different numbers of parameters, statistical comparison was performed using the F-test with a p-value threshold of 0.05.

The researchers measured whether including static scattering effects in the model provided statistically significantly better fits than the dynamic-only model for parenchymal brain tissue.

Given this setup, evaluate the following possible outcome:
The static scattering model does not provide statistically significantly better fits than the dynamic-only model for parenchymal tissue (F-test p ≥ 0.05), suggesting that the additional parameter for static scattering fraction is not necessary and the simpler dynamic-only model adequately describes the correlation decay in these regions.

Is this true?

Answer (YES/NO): NO